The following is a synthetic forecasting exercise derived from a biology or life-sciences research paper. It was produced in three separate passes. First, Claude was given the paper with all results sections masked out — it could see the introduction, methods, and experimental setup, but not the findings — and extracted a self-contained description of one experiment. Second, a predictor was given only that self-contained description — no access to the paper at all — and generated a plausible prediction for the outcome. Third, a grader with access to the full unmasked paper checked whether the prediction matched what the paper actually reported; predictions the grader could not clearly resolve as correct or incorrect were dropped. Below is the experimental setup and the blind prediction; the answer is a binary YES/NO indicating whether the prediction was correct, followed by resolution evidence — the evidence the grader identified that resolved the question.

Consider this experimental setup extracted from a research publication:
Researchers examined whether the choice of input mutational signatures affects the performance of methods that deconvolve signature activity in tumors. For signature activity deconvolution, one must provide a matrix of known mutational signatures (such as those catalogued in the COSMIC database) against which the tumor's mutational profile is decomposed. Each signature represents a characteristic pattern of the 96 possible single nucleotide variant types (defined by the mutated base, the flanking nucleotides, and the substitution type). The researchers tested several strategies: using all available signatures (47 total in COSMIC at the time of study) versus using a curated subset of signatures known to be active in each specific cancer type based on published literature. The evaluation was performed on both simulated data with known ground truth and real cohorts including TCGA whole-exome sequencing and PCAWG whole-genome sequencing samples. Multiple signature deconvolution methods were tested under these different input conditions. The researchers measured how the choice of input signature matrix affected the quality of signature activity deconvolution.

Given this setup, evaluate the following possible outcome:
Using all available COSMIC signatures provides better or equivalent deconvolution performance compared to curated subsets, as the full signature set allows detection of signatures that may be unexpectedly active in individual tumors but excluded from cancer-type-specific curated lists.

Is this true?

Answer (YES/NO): NO